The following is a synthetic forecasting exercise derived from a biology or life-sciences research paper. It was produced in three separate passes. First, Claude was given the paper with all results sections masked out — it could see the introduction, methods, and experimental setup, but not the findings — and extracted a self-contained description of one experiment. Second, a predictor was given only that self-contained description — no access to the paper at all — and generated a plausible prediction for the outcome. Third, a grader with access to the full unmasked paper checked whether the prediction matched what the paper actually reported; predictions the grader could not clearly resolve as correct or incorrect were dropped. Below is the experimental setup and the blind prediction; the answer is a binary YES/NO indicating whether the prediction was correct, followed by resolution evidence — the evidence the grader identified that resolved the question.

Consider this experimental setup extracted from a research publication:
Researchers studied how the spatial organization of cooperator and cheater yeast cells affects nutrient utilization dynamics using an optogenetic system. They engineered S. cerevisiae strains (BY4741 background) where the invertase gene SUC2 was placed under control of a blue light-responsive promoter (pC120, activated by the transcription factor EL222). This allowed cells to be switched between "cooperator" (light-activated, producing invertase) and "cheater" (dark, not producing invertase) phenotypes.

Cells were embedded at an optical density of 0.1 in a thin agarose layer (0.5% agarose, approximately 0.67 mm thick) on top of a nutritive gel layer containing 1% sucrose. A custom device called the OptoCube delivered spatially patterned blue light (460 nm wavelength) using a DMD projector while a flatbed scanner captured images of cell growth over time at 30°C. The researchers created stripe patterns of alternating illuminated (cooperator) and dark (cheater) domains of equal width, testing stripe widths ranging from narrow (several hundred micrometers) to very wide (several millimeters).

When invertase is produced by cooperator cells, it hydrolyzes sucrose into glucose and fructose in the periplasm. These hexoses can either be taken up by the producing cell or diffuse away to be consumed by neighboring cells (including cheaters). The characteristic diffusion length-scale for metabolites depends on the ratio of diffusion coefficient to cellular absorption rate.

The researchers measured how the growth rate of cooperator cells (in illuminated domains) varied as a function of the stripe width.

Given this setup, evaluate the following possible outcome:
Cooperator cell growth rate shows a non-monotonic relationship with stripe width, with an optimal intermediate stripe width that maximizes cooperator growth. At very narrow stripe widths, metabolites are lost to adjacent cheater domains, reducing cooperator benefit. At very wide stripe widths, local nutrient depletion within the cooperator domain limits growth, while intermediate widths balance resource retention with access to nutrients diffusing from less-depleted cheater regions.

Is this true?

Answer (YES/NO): YES